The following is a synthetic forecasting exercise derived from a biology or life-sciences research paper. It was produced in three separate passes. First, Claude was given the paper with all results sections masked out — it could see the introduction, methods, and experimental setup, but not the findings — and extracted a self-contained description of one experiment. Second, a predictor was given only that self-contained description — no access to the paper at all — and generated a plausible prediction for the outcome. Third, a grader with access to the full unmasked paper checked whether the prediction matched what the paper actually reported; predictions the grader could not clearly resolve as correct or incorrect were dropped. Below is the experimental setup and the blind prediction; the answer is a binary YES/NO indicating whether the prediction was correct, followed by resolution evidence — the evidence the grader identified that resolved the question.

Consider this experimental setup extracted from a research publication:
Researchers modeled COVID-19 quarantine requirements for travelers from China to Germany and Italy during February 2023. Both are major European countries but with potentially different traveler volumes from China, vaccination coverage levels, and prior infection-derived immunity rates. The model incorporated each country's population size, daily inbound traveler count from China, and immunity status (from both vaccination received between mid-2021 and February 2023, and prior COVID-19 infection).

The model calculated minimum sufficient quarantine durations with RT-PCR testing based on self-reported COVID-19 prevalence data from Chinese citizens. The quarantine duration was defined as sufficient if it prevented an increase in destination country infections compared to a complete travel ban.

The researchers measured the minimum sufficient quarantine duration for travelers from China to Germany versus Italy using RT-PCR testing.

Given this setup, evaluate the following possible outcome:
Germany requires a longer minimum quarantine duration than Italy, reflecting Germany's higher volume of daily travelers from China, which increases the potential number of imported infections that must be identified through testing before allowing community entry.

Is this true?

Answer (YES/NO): NO